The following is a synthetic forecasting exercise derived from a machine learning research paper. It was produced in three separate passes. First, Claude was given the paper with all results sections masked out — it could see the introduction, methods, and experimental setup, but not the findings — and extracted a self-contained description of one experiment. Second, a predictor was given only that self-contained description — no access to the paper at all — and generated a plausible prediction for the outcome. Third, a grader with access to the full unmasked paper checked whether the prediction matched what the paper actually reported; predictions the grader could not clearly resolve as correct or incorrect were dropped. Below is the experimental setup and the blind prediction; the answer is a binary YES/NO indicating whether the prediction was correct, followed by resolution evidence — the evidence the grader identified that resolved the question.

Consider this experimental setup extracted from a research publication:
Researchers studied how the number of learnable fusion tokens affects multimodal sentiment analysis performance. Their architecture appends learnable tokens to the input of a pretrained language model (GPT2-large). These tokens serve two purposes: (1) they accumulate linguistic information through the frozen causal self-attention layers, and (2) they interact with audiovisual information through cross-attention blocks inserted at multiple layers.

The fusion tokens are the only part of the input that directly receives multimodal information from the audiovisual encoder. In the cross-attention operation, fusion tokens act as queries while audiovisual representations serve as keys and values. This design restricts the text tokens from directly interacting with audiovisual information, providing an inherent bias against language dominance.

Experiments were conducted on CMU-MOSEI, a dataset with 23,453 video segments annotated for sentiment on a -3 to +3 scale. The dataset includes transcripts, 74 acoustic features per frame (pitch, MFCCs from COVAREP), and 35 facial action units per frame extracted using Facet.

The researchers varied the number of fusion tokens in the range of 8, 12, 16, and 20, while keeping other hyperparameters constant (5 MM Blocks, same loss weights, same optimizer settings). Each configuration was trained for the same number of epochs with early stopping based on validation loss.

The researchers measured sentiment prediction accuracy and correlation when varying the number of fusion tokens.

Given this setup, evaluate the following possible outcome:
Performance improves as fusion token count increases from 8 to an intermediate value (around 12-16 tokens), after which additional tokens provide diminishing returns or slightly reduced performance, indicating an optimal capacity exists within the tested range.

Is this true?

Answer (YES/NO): YES